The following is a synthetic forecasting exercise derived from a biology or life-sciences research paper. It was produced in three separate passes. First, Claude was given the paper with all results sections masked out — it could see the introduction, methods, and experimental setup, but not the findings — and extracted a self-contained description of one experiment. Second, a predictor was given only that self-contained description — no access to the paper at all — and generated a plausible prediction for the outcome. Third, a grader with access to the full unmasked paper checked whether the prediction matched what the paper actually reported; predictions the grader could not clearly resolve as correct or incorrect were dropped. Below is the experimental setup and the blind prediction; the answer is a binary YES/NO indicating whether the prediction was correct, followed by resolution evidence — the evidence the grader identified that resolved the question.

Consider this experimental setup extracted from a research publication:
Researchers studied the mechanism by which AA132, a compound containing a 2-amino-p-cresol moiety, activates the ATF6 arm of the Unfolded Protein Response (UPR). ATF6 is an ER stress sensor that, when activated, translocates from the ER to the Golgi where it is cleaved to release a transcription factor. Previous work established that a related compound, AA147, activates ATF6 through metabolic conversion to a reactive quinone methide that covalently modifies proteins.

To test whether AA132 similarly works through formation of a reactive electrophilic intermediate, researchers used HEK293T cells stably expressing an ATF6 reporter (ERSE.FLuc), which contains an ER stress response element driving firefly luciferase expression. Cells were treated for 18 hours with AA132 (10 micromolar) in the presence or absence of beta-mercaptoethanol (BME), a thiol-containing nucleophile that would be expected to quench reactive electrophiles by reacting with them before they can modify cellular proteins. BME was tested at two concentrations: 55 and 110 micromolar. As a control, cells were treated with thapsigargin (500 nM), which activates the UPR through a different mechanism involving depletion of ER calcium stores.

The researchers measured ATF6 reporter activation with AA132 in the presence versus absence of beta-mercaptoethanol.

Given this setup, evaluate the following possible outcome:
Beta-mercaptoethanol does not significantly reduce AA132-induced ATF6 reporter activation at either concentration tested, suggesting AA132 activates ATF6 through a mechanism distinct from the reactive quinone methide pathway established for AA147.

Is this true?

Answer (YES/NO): NO